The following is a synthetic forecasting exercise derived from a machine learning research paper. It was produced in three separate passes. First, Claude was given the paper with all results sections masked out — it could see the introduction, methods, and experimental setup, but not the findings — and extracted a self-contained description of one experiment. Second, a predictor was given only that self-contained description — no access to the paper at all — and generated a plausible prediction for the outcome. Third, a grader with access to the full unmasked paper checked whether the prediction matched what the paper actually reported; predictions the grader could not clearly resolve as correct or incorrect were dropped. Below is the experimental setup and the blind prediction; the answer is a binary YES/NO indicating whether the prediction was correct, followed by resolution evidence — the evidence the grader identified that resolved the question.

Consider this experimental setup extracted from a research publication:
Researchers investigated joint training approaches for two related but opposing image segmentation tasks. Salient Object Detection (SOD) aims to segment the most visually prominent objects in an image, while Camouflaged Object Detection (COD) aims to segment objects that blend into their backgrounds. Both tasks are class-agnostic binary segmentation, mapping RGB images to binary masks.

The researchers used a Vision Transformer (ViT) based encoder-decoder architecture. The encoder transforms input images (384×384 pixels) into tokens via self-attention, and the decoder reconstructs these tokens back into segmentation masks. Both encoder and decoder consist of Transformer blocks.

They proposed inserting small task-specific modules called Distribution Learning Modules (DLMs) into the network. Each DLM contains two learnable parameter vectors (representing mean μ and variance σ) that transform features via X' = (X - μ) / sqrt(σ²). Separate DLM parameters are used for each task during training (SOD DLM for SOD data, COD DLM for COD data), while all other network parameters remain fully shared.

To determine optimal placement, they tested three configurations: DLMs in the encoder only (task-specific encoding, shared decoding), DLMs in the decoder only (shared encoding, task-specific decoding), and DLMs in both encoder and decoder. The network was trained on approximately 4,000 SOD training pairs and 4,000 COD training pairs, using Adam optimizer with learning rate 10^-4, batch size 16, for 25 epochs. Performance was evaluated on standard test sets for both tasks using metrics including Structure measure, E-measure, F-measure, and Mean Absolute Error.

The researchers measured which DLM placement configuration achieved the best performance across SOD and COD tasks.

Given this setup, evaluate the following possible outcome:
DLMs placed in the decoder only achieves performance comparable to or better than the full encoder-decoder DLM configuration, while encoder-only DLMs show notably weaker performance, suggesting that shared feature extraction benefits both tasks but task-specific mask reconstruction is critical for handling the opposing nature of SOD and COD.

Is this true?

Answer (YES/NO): YES